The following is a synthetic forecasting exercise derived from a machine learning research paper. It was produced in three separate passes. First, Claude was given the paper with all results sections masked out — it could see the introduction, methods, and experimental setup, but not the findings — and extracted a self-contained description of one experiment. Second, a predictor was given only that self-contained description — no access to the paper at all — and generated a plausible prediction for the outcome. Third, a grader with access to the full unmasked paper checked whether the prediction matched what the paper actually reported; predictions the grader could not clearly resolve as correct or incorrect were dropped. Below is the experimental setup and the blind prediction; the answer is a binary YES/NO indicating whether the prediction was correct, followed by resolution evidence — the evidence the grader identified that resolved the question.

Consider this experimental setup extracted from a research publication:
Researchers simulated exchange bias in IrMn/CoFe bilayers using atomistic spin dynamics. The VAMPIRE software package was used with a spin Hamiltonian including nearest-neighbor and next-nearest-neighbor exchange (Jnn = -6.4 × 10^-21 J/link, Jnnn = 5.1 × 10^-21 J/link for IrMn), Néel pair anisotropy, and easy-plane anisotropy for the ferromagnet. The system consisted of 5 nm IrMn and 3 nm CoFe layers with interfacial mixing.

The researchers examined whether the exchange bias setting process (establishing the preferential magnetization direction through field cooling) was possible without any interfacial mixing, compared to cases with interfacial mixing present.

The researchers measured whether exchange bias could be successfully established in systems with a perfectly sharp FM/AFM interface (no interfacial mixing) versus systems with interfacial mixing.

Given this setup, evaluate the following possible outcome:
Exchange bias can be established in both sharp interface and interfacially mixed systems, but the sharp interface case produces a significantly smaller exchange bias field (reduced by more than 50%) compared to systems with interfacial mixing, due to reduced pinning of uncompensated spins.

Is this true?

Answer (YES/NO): NO